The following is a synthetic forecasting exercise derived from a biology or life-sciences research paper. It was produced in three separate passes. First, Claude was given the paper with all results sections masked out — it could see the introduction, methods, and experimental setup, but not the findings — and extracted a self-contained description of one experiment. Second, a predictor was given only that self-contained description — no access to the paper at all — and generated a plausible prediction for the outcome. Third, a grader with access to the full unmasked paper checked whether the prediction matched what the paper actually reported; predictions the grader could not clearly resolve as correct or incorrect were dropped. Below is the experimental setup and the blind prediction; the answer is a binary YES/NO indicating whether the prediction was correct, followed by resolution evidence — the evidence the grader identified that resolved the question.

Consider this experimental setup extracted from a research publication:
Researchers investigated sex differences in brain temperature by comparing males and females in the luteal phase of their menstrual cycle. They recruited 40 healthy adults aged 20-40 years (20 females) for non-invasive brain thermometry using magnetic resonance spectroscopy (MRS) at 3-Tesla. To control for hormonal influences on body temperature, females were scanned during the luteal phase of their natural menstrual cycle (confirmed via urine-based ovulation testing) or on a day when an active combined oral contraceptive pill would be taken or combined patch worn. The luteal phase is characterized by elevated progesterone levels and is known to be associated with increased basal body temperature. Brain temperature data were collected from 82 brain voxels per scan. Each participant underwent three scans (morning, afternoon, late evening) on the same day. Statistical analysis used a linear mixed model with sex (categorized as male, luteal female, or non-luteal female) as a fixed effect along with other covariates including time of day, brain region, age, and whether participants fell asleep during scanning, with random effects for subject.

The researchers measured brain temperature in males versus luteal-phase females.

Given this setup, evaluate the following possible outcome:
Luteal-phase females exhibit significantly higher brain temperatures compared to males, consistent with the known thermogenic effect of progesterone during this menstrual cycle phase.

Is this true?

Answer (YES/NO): YES